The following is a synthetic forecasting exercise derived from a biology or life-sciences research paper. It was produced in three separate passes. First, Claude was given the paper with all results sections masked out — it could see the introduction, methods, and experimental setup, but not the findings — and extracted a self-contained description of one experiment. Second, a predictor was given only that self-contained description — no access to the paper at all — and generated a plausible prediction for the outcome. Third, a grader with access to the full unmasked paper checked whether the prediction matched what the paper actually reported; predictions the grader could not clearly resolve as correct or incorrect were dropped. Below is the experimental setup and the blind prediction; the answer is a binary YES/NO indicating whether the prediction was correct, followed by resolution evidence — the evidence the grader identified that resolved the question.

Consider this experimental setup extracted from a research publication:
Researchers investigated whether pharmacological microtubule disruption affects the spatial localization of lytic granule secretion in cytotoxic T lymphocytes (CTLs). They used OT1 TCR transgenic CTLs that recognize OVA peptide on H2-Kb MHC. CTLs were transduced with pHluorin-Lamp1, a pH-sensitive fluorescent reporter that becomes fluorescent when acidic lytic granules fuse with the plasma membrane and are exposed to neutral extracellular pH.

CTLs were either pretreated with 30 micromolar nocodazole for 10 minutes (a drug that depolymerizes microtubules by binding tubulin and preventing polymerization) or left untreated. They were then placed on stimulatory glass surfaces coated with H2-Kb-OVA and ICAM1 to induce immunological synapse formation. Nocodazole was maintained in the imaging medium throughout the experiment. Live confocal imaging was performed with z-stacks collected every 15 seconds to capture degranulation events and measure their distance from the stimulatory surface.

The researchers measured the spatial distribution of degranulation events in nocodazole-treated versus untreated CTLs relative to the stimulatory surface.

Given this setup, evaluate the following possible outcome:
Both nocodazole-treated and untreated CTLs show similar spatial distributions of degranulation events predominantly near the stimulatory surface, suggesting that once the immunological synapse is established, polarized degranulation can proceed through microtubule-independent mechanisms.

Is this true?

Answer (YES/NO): YES